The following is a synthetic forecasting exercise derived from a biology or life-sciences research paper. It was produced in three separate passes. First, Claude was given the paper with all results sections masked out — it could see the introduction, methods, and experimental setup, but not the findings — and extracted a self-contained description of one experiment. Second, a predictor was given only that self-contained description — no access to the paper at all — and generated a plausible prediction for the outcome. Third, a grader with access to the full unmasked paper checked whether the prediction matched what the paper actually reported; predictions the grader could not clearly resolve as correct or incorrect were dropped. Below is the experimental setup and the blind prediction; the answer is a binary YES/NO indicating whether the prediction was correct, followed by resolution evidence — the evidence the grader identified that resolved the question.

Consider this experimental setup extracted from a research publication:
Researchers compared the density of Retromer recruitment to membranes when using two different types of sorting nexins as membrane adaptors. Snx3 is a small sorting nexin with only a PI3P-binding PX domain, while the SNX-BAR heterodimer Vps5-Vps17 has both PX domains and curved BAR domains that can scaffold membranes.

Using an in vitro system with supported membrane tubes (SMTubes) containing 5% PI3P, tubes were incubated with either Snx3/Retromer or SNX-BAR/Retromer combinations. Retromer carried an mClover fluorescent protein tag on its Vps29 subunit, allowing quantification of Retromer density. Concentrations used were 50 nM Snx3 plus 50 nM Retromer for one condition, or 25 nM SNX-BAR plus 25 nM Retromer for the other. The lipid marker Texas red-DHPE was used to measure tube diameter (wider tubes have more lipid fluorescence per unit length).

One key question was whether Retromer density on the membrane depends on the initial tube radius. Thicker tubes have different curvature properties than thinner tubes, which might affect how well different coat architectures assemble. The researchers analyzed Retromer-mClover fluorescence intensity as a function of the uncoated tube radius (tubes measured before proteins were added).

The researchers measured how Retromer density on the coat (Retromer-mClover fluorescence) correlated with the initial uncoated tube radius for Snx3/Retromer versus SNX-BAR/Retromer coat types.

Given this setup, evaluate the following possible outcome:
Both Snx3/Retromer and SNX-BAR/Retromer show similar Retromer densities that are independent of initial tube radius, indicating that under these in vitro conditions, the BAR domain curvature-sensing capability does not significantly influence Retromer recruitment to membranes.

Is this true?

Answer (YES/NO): NO